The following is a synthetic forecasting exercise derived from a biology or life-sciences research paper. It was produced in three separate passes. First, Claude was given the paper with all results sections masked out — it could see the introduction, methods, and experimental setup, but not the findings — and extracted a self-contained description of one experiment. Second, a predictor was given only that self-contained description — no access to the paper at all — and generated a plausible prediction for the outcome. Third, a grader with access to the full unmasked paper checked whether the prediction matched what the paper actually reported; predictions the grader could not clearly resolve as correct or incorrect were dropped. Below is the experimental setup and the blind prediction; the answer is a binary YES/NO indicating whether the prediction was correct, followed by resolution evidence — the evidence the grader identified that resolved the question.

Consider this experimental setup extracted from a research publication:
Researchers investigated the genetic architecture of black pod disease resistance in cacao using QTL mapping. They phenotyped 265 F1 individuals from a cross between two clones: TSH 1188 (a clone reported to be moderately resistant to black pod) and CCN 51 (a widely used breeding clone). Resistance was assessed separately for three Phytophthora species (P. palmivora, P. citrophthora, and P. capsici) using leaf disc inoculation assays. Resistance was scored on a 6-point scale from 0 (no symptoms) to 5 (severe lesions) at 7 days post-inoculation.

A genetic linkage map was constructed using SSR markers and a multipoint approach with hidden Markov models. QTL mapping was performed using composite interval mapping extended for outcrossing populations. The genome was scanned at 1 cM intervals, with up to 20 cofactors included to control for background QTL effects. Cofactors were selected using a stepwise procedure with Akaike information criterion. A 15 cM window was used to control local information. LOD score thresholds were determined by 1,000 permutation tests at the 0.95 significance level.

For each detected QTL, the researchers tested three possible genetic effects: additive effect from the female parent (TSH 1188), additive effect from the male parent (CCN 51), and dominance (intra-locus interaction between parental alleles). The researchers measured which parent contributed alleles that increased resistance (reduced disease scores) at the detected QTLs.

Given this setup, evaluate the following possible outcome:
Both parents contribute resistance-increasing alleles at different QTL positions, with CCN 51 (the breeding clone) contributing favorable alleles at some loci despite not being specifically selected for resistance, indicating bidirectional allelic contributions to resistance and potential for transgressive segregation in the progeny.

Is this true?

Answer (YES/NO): NO